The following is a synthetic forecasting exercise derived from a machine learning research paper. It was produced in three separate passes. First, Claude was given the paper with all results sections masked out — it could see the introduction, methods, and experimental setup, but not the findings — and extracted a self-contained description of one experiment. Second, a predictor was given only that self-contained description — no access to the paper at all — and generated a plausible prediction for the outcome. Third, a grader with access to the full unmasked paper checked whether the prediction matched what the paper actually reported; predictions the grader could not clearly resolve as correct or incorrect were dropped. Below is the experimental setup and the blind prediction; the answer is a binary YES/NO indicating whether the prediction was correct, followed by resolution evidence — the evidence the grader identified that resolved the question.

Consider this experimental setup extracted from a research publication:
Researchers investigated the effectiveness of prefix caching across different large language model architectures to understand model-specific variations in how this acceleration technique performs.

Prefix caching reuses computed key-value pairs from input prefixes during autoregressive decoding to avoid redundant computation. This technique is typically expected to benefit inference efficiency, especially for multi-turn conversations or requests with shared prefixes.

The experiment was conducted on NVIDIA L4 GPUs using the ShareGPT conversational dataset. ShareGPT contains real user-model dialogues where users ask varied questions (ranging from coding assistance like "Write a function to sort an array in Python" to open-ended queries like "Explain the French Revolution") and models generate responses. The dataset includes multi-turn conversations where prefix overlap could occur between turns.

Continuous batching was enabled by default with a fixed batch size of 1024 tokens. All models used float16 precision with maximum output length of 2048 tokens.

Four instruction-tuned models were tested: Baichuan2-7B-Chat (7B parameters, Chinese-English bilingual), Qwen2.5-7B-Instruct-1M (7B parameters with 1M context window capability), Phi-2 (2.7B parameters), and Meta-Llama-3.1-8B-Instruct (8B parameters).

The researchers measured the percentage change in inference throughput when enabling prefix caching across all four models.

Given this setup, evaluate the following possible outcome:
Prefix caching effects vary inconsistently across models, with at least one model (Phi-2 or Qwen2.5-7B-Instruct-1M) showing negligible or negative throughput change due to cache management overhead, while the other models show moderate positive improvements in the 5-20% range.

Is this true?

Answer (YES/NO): NO